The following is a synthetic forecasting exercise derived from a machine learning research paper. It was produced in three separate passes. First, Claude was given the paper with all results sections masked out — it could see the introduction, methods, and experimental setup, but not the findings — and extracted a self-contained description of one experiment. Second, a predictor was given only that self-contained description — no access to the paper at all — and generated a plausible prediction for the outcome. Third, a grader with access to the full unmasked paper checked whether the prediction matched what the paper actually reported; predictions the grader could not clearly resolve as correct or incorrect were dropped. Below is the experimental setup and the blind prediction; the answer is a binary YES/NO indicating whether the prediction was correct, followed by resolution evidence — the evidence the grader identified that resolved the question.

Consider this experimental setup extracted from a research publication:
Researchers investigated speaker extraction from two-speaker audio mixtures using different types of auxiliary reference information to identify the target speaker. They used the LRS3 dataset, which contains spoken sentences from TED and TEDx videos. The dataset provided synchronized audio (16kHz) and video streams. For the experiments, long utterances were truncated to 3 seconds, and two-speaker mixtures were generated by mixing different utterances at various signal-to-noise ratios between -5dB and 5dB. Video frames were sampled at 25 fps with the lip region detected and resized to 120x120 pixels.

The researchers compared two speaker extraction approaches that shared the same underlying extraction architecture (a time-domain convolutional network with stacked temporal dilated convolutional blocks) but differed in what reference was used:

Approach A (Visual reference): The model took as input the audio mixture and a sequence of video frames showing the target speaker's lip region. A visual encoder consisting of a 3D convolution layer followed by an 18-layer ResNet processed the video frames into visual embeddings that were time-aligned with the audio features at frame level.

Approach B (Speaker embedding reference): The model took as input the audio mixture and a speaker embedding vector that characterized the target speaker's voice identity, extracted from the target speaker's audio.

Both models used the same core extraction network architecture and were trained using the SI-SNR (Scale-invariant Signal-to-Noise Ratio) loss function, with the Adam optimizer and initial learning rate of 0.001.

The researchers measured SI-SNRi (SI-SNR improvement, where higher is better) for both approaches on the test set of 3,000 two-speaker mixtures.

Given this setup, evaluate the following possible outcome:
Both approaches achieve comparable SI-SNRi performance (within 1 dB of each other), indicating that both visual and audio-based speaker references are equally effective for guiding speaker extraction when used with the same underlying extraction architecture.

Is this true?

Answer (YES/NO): NO